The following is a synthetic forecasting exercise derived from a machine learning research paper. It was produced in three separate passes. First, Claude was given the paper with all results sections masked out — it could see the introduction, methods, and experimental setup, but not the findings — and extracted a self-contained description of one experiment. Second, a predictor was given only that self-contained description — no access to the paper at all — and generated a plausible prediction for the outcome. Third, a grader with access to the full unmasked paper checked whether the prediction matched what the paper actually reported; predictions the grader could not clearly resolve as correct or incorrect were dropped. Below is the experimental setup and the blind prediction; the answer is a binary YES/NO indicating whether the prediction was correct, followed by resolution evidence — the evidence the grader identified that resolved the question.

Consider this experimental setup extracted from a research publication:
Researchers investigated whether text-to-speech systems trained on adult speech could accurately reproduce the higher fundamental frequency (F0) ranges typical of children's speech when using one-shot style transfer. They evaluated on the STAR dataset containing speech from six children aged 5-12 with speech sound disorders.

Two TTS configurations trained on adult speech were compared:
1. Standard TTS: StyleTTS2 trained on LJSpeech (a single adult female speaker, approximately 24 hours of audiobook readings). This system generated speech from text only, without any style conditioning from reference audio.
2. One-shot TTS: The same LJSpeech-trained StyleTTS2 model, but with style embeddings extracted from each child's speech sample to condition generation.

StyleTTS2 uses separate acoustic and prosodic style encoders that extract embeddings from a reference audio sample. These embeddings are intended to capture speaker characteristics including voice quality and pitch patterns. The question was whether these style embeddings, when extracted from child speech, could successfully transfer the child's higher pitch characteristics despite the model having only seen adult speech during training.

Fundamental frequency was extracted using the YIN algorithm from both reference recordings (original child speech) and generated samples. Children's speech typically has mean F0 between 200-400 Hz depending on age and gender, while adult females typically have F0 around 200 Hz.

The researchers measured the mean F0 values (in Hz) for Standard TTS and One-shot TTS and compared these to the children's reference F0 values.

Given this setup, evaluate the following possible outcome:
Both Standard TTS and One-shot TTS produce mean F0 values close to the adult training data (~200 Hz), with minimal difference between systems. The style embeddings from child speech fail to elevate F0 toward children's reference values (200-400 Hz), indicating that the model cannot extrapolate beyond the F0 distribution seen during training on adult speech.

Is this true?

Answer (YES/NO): NO